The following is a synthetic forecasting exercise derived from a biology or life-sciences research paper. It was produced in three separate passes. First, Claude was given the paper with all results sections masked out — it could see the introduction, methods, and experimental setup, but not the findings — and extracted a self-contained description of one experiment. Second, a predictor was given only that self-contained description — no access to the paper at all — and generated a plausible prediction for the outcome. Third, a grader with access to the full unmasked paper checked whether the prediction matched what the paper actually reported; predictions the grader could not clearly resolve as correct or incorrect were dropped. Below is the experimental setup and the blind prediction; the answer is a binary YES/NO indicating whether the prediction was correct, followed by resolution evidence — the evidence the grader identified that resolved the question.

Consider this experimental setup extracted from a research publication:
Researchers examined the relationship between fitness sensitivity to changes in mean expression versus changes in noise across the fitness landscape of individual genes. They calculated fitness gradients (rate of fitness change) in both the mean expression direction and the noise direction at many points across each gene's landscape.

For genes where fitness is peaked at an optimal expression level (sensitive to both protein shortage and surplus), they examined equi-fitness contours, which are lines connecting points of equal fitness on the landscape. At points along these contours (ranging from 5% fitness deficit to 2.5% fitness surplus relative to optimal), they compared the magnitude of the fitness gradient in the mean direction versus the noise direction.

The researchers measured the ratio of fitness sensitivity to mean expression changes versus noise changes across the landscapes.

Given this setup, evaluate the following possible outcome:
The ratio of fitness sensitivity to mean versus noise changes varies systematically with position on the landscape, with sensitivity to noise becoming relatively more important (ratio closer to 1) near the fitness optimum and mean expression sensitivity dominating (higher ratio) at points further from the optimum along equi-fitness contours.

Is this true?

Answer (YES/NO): NO